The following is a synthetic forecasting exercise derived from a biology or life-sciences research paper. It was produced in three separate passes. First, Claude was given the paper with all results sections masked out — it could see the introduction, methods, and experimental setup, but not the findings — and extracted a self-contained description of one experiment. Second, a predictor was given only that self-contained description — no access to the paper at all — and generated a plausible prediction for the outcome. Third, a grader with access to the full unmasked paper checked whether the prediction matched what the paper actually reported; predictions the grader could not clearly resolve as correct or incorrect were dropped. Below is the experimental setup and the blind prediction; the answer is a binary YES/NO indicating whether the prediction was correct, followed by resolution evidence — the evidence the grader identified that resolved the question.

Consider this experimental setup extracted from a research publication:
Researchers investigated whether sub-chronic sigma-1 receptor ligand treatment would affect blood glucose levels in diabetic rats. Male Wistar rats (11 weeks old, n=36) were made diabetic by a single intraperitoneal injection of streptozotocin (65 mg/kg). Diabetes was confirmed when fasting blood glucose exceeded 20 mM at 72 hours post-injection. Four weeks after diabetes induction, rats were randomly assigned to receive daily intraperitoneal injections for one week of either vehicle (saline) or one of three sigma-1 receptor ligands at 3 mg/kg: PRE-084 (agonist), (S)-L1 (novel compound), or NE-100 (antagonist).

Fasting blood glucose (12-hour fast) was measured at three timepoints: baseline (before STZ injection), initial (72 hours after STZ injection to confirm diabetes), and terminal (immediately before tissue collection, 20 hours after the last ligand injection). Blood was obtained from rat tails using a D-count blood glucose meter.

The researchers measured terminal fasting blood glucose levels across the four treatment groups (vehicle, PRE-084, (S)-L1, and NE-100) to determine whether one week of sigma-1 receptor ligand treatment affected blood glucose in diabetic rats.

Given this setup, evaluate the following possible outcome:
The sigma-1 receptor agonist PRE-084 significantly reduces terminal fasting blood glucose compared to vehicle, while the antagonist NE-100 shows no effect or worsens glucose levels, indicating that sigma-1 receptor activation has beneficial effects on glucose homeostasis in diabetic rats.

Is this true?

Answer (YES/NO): NO